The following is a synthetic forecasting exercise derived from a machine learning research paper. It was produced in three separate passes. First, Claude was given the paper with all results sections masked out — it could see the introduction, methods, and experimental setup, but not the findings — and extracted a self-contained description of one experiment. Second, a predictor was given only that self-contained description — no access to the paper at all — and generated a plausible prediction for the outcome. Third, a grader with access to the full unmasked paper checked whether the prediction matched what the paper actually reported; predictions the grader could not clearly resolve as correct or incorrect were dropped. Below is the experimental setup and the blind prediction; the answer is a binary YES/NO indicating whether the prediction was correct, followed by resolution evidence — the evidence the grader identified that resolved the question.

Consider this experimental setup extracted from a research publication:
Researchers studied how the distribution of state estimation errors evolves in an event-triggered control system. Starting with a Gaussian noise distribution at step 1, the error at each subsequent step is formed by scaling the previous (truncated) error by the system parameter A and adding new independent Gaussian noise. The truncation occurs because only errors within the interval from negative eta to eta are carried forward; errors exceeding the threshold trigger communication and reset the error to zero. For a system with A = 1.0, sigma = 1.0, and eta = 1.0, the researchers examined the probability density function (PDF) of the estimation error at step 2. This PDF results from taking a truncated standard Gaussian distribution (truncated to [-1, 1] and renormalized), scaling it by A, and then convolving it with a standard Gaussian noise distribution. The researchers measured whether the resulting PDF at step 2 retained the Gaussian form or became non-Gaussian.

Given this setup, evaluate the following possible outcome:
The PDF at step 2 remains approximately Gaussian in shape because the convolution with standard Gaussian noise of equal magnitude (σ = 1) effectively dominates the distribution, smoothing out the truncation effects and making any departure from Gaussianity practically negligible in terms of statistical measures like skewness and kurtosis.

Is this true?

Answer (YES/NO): NO